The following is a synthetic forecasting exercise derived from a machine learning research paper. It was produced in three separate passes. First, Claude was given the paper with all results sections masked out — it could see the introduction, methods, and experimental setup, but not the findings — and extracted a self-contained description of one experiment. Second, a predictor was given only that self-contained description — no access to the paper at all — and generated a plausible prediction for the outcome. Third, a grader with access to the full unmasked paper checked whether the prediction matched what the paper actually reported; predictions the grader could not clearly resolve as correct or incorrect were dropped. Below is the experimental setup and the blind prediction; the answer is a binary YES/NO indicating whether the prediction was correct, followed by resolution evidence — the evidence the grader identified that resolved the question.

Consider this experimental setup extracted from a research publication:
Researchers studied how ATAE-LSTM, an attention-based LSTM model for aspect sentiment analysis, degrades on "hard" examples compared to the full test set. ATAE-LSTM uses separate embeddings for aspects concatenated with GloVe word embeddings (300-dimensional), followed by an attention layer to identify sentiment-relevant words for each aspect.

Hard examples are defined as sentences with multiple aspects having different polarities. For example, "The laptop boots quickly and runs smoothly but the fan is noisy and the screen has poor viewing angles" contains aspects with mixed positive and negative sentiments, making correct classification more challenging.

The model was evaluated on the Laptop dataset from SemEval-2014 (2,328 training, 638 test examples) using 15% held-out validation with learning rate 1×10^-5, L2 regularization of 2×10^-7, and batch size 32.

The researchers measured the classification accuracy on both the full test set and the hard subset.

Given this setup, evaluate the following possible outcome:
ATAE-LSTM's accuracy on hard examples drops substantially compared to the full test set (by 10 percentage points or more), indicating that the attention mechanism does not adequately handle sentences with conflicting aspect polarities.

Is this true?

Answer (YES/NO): YES